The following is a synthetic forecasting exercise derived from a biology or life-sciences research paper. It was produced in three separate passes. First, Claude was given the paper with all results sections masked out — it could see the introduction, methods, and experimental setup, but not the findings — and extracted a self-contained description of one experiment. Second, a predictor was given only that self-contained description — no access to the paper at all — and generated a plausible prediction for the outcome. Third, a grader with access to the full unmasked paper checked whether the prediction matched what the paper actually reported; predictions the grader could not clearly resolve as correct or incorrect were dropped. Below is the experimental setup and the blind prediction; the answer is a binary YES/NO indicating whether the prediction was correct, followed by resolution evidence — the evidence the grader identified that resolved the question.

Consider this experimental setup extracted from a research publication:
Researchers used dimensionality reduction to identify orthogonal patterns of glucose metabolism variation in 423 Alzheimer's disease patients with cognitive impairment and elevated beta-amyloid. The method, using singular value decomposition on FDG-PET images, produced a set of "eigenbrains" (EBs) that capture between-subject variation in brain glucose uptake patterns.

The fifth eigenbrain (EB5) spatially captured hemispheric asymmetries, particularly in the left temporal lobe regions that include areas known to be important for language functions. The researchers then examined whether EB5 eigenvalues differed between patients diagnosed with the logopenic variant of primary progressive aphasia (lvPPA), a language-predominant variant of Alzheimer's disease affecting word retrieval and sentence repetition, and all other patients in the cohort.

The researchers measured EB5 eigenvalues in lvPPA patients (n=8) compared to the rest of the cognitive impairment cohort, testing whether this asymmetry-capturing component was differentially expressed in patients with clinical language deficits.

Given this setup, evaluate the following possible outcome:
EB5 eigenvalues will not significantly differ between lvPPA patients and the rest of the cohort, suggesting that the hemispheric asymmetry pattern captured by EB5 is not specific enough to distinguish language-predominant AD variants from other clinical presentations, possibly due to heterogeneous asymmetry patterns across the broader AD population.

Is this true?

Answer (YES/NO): NO